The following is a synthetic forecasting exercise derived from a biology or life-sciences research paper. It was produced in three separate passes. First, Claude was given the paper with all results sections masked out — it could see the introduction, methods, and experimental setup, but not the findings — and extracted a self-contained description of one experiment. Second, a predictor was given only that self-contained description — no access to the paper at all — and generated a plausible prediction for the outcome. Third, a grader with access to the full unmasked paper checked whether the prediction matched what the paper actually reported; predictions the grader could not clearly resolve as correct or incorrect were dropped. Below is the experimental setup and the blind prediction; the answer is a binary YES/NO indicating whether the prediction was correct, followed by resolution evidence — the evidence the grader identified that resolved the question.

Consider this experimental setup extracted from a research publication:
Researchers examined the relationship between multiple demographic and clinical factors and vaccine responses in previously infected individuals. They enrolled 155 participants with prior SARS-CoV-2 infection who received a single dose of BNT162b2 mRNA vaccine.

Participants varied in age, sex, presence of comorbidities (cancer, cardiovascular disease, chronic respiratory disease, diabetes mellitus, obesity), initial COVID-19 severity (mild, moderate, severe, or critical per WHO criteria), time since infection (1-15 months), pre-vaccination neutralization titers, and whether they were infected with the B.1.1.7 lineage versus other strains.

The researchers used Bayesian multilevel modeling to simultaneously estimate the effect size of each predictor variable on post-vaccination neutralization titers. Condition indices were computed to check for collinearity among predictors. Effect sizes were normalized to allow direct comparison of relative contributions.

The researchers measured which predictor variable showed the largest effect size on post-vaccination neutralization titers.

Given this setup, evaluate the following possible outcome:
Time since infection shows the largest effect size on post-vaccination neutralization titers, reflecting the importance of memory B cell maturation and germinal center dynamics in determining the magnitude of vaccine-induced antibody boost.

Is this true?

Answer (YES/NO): NO